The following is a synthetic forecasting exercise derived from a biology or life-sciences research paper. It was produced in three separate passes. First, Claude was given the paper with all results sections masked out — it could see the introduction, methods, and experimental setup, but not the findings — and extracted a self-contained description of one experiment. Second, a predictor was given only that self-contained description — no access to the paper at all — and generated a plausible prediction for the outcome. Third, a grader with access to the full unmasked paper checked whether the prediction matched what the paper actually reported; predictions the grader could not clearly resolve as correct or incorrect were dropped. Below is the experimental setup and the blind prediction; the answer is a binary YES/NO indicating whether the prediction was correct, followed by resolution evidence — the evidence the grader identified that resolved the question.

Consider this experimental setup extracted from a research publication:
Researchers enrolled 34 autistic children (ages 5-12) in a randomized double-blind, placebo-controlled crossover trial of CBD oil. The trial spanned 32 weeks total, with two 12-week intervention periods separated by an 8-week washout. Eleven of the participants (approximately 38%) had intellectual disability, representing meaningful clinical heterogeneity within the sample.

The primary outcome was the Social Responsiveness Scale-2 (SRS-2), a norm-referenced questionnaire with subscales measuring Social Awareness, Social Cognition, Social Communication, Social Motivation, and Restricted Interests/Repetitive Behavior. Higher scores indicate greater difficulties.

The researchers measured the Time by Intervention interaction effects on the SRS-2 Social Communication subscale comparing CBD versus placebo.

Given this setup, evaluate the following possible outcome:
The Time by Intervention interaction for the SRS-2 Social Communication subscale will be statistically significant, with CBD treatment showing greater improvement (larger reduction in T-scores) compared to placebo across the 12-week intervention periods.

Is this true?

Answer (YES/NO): NO